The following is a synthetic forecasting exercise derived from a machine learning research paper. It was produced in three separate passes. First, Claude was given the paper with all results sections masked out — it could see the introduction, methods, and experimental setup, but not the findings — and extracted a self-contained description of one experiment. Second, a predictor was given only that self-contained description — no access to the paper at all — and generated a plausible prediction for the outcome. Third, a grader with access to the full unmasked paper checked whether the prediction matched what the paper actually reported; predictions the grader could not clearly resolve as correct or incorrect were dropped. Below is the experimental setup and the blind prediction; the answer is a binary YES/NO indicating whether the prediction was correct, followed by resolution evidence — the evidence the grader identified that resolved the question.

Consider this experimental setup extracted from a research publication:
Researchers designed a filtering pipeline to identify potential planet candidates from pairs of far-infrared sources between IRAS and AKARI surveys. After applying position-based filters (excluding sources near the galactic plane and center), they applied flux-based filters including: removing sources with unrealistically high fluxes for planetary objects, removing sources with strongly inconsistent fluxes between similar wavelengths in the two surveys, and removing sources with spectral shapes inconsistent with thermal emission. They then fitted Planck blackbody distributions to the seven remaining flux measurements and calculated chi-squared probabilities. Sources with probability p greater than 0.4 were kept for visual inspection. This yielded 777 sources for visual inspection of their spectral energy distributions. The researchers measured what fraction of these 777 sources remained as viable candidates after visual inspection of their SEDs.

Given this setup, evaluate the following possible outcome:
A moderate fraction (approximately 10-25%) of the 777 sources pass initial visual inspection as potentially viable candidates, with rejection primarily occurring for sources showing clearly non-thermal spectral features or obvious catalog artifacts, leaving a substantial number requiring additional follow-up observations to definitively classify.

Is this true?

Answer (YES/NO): NO